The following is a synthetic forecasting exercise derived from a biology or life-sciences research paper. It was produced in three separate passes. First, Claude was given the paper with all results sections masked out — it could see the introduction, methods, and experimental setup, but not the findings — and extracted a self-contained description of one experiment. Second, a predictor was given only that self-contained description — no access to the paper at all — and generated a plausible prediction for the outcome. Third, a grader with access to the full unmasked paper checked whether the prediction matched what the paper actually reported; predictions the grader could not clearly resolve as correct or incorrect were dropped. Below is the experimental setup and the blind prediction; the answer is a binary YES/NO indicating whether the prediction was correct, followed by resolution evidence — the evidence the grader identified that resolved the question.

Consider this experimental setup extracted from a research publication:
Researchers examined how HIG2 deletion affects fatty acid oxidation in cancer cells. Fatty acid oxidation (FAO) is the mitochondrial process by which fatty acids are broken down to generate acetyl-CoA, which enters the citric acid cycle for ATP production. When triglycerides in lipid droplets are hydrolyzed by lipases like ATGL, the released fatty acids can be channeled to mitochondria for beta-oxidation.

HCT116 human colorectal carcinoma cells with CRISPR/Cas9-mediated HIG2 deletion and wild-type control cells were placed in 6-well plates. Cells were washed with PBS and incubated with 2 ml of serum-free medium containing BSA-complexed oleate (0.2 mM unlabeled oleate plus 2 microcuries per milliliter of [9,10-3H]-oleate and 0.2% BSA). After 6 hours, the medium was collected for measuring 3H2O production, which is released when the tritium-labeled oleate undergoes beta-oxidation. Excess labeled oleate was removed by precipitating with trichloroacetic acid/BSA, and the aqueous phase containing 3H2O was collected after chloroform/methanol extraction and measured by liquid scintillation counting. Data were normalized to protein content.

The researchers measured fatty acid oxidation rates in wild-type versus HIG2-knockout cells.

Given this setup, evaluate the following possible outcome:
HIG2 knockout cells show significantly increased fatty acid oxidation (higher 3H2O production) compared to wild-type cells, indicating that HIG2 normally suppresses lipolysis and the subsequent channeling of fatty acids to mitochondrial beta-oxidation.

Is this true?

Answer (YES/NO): NO